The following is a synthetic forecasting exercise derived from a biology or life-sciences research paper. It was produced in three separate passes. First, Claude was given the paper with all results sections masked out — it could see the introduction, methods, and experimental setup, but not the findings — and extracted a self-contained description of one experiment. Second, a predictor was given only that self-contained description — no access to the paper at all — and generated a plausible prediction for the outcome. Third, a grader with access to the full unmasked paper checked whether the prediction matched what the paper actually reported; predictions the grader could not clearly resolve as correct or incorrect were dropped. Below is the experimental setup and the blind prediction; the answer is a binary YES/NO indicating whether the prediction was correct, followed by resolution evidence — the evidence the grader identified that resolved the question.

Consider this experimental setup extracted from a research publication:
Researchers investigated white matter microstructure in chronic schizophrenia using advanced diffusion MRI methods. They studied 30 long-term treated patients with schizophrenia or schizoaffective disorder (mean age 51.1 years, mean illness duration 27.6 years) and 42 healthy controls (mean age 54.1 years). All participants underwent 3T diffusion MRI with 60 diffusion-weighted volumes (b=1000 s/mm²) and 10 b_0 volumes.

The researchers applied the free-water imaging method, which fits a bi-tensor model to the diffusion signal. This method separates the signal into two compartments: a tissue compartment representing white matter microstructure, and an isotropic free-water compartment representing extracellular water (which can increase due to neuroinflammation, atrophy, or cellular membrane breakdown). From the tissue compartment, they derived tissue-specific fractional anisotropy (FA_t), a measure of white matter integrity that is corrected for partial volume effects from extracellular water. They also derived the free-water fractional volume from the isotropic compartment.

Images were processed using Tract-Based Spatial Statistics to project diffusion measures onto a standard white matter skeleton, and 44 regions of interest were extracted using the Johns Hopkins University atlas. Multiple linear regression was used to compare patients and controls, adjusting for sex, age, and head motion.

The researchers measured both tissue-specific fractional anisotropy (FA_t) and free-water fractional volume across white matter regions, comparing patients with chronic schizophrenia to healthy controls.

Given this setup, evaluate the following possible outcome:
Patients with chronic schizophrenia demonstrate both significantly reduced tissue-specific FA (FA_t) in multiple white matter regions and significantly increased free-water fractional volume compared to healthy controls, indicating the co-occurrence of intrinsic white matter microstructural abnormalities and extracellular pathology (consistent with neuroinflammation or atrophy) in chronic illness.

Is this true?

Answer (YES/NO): NO